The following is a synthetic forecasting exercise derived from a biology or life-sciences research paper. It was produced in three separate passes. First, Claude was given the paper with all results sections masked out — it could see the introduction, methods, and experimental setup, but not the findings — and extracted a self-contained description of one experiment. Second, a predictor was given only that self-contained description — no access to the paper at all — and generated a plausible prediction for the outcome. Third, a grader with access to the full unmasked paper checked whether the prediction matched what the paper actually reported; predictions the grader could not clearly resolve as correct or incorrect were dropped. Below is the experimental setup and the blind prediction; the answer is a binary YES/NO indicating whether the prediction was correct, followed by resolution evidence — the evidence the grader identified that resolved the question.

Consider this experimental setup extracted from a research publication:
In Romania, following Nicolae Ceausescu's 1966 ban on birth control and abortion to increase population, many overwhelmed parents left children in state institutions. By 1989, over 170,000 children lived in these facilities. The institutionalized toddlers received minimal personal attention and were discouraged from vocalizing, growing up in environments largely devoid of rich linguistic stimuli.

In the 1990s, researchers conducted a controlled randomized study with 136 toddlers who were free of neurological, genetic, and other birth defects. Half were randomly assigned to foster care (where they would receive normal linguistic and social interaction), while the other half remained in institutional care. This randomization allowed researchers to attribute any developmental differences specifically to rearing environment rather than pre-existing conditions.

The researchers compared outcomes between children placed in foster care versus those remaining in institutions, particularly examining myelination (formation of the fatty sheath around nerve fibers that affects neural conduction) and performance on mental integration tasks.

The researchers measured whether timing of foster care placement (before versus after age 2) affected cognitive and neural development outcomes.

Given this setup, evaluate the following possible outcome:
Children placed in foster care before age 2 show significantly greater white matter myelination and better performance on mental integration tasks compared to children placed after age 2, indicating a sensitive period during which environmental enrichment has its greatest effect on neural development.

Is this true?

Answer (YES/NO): YES